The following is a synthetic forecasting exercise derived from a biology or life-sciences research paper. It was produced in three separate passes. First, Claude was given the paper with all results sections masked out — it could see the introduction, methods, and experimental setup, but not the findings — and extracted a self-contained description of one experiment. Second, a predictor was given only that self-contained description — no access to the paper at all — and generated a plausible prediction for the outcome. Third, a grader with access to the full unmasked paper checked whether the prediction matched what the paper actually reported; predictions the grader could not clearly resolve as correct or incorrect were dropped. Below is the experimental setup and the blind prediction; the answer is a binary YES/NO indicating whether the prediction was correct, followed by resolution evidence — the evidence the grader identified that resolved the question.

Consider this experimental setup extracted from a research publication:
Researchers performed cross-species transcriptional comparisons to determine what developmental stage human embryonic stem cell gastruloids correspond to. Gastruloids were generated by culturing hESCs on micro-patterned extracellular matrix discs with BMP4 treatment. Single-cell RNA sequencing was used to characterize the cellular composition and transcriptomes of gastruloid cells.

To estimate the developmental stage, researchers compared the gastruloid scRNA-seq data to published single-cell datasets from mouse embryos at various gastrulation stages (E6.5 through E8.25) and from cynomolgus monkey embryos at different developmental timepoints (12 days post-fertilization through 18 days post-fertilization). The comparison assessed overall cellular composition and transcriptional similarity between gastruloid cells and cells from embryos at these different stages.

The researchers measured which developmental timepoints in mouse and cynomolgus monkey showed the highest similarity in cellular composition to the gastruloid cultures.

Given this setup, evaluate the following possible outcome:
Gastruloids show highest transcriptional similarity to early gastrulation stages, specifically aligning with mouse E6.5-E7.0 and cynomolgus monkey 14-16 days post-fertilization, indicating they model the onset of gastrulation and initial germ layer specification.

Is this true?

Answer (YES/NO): NO